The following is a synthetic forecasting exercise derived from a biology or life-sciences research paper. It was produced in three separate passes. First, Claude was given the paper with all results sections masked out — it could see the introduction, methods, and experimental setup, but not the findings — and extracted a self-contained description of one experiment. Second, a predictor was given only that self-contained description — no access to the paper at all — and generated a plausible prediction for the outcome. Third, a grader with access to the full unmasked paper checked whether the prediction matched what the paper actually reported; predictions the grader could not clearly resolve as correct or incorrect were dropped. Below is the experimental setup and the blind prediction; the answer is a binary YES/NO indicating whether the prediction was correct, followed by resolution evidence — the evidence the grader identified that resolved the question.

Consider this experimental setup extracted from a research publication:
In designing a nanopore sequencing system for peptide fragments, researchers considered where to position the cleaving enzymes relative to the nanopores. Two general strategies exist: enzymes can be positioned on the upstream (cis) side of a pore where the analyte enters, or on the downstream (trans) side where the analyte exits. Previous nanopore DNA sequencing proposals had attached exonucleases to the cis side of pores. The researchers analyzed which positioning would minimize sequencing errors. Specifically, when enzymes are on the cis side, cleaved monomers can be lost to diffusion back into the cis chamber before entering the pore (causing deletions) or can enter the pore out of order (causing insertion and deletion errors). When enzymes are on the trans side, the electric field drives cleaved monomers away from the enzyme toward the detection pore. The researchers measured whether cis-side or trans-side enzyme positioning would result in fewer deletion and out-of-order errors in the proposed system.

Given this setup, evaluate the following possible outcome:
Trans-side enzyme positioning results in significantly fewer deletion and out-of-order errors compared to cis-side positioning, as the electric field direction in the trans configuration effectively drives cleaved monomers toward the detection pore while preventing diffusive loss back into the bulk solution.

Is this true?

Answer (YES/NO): YES